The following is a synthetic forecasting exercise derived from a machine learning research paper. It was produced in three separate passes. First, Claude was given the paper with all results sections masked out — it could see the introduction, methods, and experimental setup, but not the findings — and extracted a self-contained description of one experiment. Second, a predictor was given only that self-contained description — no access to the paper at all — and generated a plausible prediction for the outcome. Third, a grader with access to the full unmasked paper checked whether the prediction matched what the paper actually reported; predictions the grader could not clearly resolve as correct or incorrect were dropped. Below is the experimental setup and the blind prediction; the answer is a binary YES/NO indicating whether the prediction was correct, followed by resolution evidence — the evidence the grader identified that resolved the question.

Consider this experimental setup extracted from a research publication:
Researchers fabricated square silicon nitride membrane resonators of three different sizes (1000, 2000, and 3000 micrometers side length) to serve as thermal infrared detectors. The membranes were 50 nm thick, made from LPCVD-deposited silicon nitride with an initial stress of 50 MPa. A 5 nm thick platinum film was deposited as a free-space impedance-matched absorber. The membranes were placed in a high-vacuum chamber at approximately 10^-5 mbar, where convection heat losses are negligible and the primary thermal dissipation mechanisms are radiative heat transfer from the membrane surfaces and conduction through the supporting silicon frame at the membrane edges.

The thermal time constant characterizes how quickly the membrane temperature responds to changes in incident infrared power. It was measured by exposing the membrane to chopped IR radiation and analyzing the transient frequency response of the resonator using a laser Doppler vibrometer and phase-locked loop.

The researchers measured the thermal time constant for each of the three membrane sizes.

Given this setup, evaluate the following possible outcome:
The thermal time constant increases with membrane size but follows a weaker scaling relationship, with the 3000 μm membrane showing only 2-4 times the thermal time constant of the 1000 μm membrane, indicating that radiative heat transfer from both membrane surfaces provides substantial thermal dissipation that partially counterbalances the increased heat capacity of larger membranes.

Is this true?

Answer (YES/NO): NO